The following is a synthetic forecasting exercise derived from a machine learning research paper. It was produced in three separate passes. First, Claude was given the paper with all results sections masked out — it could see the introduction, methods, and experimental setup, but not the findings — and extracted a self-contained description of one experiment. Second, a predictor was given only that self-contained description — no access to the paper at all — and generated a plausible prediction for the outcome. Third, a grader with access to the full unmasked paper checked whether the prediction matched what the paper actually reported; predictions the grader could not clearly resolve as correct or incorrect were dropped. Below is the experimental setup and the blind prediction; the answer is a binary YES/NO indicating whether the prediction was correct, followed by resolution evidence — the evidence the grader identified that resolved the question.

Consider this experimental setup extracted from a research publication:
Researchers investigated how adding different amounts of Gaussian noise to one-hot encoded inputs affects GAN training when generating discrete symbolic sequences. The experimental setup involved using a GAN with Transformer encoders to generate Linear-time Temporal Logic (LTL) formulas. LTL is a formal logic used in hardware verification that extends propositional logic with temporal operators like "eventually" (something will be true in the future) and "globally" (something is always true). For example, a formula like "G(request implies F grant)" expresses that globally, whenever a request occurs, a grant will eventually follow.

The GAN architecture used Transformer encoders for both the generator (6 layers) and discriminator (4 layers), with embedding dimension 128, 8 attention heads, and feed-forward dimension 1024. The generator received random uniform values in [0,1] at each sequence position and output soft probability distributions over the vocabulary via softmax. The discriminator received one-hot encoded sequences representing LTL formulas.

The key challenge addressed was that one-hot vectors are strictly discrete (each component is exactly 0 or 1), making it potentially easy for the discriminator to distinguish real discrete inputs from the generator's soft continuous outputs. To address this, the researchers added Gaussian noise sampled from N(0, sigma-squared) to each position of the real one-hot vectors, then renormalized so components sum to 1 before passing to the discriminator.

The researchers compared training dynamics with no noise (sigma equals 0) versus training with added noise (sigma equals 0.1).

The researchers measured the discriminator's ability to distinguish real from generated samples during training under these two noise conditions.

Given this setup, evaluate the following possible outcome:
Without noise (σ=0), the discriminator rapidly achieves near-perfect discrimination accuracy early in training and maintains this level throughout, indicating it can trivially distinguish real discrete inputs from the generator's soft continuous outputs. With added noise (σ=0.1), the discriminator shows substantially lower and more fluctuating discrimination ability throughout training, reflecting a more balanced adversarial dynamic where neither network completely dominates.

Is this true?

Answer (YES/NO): NO